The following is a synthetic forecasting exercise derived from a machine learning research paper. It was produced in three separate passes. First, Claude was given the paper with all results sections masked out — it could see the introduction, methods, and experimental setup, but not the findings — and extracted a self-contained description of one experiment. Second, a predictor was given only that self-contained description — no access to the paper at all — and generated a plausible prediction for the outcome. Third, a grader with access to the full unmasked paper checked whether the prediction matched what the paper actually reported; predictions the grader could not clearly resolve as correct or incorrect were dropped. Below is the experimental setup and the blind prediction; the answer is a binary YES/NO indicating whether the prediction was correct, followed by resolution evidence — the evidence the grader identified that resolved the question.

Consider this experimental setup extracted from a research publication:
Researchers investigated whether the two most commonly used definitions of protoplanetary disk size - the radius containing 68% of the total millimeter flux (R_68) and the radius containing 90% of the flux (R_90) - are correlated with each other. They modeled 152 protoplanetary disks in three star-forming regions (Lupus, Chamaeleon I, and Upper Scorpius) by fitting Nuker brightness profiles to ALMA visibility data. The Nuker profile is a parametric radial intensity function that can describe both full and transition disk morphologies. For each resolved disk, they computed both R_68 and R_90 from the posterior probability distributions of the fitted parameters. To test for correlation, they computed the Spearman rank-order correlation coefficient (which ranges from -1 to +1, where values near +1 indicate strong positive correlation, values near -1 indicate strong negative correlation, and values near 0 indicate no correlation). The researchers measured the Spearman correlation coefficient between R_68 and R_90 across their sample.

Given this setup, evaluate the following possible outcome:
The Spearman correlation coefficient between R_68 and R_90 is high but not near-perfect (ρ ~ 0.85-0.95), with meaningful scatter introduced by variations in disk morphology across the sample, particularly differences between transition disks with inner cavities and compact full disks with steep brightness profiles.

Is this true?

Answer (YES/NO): NO